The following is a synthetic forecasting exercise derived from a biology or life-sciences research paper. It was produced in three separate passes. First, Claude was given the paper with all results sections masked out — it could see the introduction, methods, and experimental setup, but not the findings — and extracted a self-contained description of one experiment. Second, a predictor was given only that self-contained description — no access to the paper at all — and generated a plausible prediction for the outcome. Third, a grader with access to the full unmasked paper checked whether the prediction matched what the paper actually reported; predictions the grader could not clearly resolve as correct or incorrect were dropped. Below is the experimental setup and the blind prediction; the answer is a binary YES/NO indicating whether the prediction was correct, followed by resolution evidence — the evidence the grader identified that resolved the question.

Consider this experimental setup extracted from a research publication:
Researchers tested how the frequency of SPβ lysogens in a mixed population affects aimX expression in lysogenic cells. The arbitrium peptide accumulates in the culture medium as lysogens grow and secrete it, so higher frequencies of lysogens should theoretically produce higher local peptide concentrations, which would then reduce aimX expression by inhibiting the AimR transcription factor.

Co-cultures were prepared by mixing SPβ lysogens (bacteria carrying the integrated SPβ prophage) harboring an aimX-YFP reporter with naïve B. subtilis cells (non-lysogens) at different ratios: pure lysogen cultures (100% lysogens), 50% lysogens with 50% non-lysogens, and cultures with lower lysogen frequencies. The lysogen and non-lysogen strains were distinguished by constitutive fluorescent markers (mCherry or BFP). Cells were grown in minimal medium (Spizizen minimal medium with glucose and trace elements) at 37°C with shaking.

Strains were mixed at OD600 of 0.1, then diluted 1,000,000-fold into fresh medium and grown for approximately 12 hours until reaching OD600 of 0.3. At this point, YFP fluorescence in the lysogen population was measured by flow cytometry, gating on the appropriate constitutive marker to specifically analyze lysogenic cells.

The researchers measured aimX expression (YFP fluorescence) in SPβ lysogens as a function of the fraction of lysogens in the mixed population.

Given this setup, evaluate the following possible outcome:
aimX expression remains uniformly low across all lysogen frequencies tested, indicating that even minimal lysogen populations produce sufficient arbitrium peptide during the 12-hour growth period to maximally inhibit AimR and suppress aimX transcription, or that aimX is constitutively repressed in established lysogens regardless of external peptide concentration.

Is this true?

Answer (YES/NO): NO